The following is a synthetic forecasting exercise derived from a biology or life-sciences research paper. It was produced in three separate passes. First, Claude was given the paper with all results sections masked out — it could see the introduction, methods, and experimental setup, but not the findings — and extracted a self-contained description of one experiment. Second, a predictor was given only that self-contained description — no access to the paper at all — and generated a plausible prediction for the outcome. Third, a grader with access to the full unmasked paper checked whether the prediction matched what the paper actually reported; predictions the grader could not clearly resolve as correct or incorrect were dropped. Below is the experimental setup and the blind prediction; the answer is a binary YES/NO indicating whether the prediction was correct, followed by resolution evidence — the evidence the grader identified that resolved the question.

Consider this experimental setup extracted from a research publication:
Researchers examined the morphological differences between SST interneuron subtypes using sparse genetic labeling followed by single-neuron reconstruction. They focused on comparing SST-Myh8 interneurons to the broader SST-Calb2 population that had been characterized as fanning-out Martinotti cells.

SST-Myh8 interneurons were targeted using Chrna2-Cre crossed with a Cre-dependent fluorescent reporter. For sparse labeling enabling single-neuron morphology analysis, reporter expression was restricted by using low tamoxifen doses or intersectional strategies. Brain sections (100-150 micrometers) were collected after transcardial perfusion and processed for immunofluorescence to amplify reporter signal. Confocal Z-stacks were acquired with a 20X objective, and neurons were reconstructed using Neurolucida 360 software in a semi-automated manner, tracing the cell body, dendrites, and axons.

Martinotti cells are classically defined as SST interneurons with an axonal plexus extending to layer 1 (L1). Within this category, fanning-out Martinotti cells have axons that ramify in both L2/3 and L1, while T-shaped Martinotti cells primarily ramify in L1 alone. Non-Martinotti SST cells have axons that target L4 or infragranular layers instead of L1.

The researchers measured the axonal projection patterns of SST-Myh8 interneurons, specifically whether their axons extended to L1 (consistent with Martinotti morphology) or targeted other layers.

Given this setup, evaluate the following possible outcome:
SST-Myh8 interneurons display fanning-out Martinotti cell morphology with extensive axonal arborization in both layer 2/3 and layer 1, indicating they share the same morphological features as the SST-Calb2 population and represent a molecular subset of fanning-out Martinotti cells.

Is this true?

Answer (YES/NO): NO